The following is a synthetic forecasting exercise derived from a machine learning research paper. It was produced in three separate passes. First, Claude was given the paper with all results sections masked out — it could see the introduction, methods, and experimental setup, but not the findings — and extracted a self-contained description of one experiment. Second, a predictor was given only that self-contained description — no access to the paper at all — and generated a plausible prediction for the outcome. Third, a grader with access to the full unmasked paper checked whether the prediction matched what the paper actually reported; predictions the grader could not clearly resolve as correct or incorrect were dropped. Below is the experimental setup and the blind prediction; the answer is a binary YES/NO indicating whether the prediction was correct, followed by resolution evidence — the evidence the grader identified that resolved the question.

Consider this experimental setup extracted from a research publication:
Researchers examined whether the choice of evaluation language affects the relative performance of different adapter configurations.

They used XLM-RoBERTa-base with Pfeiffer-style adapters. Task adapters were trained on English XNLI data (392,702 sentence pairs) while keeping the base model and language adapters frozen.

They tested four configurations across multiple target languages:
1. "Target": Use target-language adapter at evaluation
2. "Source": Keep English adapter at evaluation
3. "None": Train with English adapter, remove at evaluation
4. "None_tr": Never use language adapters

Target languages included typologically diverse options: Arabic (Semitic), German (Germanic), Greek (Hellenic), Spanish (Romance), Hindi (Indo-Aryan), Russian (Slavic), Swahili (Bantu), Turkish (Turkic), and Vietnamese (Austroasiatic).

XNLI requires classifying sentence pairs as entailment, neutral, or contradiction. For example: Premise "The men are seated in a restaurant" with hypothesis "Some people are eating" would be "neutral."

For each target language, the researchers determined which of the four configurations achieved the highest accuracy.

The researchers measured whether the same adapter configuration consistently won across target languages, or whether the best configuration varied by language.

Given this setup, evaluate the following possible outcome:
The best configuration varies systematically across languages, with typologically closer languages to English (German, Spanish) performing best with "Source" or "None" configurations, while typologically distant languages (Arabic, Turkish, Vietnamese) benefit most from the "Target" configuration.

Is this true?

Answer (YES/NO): NO